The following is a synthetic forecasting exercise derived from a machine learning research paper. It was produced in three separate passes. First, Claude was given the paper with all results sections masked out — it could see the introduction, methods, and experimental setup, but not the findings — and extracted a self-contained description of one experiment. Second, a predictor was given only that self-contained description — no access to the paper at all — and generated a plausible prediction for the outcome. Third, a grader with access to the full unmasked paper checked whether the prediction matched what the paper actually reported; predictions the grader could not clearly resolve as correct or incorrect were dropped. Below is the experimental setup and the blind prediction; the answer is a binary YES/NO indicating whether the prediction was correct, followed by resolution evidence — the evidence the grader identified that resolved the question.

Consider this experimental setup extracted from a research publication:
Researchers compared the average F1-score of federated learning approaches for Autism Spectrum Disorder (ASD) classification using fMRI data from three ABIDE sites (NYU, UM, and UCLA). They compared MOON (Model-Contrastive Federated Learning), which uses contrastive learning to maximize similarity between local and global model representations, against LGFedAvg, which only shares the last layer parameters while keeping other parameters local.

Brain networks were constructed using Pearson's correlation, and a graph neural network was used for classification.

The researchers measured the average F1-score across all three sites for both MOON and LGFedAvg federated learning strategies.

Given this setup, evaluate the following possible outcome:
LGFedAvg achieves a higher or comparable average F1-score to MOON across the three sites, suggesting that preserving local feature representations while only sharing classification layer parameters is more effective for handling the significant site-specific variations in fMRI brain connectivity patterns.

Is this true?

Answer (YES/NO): NO